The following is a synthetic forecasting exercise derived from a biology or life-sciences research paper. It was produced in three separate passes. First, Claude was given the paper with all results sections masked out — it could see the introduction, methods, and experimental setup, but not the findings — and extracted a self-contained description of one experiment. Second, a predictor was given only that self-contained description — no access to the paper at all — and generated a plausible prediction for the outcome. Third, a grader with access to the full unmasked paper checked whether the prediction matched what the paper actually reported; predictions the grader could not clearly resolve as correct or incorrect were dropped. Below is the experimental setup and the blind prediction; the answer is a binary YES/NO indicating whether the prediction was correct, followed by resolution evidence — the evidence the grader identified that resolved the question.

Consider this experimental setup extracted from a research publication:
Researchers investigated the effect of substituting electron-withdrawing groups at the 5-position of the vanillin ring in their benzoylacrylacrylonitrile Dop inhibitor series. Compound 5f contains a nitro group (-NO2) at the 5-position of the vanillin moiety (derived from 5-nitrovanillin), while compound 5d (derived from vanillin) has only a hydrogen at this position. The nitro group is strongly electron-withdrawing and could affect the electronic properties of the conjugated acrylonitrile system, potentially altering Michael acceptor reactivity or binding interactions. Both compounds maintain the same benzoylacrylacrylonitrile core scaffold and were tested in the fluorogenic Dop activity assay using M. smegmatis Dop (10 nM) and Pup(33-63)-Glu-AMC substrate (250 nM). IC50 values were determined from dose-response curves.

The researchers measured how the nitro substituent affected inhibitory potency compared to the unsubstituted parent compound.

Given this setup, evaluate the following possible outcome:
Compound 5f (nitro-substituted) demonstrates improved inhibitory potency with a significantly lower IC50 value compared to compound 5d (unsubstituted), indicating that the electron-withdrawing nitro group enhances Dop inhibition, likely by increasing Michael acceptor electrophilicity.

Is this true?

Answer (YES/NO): YES